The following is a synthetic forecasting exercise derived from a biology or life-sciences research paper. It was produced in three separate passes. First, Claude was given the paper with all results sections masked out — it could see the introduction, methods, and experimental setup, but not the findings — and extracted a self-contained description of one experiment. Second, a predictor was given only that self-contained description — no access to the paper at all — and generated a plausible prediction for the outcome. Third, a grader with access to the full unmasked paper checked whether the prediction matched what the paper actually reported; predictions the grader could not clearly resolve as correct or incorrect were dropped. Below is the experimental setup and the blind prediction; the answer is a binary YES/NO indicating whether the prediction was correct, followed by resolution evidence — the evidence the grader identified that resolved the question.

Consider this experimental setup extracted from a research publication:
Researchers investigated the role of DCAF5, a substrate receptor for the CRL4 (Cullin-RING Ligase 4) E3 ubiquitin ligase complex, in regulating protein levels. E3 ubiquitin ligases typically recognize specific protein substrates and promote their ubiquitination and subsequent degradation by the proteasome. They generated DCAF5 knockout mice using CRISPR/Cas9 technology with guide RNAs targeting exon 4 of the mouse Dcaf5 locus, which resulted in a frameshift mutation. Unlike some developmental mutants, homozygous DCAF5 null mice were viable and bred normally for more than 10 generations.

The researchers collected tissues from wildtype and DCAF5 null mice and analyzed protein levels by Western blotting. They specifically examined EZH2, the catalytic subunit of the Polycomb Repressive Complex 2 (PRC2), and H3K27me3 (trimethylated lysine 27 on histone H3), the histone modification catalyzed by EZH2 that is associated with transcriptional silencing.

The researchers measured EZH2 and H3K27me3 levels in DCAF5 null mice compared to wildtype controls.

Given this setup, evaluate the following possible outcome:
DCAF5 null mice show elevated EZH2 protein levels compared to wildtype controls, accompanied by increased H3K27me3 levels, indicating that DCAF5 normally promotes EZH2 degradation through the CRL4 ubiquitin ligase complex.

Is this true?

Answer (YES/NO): YES